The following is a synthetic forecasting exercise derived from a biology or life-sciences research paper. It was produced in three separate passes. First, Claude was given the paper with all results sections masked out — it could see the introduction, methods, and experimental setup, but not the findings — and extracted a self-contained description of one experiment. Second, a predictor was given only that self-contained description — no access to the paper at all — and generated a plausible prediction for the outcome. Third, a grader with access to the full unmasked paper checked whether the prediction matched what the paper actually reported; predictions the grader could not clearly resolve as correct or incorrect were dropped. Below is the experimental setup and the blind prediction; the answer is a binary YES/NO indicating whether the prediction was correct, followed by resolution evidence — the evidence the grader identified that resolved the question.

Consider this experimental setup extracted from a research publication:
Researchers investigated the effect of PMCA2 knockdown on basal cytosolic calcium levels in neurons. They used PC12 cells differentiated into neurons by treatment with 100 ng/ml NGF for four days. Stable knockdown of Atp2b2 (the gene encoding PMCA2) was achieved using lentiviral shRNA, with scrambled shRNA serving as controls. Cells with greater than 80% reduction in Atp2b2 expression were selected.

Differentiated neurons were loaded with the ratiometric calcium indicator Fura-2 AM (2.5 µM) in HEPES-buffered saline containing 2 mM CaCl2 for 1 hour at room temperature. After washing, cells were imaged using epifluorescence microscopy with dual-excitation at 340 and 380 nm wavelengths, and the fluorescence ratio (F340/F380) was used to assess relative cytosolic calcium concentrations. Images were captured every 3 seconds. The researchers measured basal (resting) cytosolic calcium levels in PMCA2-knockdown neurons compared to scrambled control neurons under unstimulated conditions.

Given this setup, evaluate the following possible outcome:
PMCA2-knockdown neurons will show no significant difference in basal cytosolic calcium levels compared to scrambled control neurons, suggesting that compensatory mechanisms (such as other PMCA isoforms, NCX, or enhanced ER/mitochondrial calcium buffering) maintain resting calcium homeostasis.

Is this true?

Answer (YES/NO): YES